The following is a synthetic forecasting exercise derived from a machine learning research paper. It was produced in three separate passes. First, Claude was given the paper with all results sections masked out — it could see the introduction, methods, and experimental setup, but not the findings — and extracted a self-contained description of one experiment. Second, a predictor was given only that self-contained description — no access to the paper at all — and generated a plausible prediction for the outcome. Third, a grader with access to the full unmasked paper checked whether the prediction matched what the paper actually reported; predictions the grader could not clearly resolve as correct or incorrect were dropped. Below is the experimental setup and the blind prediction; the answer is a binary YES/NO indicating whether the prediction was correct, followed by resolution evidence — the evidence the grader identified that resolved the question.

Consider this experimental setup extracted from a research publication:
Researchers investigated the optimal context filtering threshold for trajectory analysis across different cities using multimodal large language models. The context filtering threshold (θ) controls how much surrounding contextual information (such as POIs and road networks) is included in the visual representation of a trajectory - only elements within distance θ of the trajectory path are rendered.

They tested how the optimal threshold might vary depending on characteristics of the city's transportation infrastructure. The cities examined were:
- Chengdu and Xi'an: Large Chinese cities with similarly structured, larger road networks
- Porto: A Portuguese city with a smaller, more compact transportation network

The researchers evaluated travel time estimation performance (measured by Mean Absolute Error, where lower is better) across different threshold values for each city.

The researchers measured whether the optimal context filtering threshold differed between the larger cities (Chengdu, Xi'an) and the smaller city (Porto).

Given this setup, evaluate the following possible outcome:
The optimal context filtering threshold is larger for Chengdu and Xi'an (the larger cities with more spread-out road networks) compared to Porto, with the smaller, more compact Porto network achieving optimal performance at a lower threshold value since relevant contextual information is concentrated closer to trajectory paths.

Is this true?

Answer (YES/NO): YES